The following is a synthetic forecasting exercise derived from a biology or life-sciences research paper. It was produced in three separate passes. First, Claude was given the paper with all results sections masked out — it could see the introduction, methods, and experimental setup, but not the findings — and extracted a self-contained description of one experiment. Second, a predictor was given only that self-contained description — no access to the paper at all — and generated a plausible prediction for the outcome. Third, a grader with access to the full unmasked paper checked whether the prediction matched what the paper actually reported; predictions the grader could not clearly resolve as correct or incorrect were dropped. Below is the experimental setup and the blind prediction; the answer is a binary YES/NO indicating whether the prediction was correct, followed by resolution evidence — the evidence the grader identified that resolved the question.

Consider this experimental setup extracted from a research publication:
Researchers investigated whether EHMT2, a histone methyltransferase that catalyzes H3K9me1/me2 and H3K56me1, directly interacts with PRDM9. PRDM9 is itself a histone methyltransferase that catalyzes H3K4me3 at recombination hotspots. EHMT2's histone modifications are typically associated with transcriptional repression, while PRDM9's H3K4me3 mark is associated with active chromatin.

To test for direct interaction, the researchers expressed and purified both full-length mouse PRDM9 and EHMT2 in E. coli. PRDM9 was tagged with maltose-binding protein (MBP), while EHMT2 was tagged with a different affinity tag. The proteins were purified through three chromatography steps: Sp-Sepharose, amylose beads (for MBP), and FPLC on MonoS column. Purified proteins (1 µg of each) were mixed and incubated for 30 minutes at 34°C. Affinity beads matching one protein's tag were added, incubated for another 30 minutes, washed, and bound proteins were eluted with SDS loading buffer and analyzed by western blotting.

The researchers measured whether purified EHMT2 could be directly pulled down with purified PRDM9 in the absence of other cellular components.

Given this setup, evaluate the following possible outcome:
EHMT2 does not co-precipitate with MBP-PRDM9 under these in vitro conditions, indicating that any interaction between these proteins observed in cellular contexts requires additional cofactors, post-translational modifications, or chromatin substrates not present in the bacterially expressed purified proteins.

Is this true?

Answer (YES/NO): NO